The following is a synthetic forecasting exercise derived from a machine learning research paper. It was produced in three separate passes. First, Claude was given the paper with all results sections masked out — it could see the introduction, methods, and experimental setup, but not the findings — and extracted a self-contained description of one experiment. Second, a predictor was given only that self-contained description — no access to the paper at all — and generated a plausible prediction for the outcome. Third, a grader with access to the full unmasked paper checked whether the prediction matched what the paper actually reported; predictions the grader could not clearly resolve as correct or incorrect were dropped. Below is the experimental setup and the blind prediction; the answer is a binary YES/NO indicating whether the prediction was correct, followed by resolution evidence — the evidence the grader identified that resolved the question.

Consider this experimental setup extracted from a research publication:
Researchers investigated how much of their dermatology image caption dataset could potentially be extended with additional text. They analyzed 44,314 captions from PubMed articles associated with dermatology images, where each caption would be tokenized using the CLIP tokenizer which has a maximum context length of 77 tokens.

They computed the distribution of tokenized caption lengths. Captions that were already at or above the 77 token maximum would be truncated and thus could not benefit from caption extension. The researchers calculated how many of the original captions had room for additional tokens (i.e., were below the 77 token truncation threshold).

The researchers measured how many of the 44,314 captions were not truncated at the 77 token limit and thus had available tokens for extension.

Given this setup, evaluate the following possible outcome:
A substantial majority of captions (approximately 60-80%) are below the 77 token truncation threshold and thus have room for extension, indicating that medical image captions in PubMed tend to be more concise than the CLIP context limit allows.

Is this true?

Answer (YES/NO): NO